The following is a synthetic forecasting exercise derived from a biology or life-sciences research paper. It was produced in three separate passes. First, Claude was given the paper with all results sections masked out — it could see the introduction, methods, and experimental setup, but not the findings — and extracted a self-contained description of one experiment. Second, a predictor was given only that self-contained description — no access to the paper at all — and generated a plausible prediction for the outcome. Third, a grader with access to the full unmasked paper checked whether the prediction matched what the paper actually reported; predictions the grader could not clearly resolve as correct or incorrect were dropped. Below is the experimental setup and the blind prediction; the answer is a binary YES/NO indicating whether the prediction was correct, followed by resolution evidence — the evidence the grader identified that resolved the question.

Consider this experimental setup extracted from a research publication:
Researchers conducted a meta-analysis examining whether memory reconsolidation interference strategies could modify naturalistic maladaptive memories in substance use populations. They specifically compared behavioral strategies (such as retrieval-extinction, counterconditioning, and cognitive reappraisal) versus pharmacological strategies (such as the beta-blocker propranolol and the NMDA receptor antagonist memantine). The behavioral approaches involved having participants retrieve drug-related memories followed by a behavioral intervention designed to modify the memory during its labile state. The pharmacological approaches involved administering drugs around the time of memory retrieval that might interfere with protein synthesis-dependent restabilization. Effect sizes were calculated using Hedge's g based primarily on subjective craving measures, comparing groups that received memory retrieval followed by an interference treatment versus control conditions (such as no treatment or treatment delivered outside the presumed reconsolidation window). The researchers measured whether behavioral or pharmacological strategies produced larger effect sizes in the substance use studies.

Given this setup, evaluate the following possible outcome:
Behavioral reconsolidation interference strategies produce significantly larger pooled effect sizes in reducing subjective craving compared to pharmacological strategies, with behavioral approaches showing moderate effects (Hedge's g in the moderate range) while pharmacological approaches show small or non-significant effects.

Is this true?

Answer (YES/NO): YES